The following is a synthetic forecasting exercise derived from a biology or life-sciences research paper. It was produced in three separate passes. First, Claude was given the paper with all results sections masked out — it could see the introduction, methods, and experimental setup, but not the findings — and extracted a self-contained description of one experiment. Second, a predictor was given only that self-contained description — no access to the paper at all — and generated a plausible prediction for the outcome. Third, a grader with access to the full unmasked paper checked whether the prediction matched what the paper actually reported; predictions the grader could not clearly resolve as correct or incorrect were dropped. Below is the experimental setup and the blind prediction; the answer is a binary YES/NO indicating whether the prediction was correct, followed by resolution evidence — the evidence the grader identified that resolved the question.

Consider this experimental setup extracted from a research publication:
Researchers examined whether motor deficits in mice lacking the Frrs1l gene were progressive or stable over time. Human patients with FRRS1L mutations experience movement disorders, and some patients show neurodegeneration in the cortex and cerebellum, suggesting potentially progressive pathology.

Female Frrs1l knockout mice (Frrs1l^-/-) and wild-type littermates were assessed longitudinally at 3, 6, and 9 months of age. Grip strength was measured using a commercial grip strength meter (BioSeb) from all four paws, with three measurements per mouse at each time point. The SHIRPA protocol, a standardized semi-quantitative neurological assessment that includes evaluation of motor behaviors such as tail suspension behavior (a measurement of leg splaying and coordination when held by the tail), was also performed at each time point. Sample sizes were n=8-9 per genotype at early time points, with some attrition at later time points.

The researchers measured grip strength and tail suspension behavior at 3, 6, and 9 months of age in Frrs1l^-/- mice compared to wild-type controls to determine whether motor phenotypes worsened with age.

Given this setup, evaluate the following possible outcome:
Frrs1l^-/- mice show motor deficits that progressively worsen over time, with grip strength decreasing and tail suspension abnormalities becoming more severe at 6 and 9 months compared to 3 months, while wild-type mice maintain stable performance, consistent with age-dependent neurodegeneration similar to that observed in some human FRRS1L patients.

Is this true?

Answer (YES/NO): NO